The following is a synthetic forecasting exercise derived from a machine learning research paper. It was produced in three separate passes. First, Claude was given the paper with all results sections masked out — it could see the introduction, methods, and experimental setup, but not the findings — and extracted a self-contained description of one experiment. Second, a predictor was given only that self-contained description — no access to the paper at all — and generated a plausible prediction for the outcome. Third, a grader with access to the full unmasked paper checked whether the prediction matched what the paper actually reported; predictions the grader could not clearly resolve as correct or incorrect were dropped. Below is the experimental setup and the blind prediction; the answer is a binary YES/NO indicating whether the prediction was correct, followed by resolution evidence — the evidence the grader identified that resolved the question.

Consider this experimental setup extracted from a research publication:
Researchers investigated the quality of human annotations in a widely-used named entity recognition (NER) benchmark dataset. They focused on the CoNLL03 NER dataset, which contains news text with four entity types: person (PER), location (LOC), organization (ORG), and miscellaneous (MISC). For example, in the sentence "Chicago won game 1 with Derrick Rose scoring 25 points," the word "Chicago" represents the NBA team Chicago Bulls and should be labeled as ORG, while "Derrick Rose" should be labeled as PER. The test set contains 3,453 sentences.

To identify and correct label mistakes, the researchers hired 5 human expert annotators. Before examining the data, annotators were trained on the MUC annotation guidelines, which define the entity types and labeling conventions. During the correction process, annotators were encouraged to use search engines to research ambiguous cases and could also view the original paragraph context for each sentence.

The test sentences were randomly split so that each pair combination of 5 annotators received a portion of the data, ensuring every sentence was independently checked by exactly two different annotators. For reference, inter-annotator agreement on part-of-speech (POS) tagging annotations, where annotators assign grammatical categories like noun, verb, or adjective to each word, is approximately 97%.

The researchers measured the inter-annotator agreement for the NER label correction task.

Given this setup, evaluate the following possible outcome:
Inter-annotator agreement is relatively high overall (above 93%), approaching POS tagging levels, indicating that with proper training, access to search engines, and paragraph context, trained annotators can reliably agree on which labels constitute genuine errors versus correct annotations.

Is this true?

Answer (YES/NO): YES